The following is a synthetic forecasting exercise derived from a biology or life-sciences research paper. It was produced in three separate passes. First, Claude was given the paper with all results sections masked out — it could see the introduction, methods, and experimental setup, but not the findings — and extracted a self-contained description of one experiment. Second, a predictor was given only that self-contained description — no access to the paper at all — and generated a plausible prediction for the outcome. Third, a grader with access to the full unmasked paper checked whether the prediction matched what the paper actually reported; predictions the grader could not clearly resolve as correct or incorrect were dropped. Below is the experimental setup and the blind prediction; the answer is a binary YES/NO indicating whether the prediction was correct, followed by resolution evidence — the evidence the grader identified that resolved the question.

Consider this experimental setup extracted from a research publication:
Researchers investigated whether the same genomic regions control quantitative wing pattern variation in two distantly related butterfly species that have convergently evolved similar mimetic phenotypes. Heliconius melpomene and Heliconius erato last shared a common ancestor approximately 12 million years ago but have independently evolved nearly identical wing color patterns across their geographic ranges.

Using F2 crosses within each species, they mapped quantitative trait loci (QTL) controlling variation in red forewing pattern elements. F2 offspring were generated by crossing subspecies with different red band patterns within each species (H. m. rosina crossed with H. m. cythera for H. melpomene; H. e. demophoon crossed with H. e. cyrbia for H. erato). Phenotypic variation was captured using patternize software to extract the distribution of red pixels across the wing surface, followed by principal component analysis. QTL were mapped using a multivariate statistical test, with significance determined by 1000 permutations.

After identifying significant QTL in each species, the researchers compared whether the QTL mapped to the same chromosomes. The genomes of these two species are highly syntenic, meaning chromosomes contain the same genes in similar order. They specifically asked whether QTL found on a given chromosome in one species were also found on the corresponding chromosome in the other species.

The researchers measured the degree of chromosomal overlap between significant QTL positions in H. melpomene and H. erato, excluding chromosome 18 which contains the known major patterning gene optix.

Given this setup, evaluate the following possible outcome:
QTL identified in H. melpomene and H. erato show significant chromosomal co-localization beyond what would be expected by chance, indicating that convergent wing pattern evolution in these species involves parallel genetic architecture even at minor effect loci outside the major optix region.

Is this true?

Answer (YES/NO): NO